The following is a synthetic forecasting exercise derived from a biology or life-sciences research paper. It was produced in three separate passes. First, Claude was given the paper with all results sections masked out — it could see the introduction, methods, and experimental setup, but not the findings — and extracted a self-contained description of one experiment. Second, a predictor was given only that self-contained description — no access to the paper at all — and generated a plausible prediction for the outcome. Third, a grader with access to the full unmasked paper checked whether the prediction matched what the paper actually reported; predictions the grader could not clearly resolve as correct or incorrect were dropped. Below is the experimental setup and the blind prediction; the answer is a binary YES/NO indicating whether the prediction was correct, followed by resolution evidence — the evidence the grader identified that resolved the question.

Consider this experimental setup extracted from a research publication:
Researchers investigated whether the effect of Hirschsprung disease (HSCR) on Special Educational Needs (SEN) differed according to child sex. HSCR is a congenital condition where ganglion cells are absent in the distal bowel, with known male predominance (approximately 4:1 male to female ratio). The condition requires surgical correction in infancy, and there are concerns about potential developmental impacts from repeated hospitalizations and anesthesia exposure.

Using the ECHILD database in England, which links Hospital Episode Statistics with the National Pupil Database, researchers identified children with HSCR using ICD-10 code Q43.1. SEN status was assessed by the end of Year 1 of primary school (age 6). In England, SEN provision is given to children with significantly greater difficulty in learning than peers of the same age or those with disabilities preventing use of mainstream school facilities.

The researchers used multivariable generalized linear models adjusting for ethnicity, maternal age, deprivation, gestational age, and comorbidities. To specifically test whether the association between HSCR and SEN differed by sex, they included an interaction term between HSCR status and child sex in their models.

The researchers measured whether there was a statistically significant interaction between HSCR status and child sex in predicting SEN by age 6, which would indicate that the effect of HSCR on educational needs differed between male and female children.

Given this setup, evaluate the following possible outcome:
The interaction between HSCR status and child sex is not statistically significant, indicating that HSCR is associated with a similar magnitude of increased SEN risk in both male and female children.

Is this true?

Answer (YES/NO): NO